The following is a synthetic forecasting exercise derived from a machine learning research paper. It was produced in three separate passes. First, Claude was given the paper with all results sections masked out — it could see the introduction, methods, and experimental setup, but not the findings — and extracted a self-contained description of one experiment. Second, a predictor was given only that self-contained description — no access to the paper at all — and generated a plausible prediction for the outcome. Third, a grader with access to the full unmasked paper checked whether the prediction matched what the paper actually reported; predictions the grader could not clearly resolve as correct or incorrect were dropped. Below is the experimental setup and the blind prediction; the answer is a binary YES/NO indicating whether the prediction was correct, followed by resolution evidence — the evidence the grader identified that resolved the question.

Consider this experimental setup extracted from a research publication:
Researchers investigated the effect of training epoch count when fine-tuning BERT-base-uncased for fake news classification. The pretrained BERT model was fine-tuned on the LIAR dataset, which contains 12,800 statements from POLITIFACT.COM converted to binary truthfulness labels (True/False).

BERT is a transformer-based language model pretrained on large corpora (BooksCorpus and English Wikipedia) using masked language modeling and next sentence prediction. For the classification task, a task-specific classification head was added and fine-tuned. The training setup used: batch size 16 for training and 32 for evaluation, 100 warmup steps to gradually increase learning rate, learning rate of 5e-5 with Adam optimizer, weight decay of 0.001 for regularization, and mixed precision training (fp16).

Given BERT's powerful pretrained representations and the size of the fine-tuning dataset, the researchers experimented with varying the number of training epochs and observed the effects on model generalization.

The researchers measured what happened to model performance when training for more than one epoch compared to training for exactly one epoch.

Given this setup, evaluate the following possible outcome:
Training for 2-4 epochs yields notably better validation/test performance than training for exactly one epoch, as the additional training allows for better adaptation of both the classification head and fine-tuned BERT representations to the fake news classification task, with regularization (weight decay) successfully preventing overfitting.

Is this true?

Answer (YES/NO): NO